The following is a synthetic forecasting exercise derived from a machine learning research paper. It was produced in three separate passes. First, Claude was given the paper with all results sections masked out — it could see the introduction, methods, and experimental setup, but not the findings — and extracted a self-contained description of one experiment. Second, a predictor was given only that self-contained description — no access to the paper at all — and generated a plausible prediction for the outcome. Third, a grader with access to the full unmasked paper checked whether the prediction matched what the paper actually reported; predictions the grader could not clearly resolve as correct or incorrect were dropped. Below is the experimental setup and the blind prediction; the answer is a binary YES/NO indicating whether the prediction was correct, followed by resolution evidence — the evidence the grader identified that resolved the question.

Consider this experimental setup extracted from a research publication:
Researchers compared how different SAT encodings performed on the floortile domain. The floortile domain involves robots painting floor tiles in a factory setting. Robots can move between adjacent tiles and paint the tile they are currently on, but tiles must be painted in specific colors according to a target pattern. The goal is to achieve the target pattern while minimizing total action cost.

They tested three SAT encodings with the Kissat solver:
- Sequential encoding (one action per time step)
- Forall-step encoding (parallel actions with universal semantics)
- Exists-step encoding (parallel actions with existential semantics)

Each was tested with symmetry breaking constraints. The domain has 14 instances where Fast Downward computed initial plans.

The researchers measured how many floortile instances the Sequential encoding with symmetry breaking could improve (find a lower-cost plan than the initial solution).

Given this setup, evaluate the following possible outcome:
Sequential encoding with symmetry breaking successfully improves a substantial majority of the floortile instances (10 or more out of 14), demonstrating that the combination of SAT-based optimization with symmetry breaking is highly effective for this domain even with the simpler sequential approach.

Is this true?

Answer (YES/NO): NO